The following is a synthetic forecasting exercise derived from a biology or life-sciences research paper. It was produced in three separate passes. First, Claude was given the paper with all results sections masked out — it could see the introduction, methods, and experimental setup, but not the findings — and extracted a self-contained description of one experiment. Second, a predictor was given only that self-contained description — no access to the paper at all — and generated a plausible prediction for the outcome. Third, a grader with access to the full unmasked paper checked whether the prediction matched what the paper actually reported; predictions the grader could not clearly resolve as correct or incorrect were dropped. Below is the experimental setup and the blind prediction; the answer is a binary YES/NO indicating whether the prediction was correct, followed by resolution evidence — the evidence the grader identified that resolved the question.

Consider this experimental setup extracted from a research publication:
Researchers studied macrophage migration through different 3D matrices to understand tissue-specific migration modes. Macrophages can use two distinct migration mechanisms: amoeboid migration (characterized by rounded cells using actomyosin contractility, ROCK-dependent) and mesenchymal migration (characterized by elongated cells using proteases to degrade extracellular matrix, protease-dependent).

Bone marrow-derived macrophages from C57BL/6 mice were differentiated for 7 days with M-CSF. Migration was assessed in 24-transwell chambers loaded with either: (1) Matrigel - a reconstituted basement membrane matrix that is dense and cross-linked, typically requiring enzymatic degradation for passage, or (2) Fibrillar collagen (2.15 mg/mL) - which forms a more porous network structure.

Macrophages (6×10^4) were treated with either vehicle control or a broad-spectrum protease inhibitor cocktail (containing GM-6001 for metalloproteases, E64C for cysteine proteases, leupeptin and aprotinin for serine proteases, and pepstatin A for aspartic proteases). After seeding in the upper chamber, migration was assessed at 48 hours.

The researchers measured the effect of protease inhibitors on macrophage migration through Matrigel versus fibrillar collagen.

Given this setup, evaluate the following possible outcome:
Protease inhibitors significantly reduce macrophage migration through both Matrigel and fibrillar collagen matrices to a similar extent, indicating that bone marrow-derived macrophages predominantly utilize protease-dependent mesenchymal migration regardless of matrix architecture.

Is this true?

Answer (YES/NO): NO